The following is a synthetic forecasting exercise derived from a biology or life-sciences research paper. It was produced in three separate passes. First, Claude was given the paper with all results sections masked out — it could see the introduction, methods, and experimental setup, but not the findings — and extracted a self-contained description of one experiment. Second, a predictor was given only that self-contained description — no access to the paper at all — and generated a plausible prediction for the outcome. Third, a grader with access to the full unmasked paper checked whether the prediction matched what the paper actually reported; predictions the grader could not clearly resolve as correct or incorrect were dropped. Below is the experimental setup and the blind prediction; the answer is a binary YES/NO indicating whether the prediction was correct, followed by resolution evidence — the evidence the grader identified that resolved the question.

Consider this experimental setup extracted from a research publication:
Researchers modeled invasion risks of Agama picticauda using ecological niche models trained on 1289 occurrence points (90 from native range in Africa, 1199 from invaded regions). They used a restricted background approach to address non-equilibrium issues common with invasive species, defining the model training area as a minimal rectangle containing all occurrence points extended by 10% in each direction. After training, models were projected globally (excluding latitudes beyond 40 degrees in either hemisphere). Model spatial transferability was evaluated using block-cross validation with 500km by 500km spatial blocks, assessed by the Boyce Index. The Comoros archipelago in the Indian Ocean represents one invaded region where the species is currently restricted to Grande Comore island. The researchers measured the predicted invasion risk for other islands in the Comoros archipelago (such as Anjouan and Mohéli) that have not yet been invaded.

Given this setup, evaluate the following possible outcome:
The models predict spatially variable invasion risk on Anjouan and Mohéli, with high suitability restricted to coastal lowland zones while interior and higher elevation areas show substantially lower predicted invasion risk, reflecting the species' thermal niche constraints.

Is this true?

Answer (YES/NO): NO